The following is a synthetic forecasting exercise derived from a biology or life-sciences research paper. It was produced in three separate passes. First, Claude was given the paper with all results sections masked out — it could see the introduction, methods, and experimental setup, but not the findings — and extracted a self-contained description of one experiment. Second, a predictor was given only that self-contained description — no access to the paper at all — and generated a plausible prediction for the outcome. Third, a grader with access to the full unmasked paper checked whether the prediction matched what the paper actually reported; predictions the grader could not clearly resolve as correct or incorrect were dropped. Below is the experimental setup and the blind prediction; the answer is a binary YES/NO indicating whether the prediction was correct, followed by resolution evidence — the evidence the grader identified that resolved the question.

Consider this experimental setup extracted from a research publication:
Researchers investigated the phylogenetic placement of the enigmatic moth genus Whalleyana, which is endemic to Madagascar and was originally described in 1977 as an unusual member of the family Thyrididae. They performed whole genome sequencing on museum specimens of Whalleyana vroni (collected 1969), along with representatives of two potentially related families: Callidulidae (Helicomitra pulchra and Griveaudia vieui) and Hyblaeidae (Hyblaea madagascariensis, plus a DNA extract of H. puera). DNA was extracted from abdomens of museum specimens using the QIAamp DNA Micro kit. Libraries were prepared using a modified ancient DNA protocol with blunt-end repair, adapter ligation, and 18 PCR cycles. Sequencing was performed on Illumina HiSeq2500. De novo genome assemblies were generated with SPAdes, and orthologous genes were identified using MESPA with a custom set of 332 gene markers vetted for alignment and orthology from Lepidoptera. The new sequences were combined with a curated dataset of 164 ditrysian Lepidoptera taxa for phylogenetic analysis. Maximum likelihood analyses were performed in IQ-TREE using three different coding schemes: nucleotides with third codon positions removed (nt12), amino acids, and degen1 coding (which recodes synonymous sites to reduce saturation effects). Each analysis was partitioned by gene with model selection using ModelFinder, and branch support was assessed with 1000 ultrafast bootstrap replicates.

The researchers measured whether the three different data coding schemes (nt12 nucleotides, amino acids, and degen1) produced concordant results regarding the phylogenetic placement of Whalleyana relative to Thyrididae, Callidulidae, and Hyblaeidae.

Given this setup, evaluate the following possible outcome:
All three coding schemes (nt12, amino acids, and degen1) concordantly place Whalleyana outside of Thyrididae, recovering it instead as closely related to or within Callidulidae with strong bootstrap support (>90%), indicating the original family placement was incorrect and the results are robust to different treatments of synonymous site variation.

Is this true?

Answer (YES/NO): YES